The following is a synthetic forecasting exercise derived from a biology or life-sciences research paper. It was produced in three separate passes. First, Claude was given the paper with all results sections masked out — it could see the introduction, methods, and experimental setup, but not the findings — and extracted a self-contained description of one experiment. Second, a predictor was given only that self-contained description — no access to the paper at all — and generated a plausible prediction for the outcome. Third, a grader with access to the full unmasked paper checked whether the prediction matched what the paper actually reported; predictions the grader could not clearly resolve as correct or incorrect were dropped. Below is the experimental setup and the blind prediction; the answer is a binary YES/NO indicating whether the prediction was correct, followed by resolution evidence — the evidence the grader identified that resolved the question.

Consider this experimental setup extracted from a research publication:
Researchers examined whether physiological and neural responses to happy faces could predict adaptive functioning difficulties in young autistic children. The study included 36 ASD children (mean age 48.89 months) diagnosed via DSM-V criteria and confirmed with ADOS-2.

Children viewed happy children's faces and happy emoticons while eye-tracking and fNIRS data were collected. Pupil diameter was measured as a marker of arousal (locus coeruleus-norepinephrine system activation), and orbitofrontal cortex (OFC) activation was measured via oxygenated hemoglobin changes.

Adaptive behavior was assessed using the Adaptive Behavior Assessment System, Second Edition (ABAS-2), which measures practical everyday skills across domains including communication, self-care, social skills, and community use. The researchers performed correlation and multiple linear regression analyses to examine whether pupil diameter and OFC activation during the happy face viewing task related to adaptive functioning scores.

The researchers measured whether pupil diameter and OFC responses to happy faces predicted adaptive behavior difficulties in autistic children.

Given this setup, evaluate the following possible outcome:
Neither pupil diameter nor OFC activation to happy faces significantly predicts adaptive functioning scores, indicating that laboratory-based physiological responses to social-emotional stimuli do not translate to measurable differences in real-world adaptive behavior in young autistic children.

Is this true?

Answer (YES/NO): NO